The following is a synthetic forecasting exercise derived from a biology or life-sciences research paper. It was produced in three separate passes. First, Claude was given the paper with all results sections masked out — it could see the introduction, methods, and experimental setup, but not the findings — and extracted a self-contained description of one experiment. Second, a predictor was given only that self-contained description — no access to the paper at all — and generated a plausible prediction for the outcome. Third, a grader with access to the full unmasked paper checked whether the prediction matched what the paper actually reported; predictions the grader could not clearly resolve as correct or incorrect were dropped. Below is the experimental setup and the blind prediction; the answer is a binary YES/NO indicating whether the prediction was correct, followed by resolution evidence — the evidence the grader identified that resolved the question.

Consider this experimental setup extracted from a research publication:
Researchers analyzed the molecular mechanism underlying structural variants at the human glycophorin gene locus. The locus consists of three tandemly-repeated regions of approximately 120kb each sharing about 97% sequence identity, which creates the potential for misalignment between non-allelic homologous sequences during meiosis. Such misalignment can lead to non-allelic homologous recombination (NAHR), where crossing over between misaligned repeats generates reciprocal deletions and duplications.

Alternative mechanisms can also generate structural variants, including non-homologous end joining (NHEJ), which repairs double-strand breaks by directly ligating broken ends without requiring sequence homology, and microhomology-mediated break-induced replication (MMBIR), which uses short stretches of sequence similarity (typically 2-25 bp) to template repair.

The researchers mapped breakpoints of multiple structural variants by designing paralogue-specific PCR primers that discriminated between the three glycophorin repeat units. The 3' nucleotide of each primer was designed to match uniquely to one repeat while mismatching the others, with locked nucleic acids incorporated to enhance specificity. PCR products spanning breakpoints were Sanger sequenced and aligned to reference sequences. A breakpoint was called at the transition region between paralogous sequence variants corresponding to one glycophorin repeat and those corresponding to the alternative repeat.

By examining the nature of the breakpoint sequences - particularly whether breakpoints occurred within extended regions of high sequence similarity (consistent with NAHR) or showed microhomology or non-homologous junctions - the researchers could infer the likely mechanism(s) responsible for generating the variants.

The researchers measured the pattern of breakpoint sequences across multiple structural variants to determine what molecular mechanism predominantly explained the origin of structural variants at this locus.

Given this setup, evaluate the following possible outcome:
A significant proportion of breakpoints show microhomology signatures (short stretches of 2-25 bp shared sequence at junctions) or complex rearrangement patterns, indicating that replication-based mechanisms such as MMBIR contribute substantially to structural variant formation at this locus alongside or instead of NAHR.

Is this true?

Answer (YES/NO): NO